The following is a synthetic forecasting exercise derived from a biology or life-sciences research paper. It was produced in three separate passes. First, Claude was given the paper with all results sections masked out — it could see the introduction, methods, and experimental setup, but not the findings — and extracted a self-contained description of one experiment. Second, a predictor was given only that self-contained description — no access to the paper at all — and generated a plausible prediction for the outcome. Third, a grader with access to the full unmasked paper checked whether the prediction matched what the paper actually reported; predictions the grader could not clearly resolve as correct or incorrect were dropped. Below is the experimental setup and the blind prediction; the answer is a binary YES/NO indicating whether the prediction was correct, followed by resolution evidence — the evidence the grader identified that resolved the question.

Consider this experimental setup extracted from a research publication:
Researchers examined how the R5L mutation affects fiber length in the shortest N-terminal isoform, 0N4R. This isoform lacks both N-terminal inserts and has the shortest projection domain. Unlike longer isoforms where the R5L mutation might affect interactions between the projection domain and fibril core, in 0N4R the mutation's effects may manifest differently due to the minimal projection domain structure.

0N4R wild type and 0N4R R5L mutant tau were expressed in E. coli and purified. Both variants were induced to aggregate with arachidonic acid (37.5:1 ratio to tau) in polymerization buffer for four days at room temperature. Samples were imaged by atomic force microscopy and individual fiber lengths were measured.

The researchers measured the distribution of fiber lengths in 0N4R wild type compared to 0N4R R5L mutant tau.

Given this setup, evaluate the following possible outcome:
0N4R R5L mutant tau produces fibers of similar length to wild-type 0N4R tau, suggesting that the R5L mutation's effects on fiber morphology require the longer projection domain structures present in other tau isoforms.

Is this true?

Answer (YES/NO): NO